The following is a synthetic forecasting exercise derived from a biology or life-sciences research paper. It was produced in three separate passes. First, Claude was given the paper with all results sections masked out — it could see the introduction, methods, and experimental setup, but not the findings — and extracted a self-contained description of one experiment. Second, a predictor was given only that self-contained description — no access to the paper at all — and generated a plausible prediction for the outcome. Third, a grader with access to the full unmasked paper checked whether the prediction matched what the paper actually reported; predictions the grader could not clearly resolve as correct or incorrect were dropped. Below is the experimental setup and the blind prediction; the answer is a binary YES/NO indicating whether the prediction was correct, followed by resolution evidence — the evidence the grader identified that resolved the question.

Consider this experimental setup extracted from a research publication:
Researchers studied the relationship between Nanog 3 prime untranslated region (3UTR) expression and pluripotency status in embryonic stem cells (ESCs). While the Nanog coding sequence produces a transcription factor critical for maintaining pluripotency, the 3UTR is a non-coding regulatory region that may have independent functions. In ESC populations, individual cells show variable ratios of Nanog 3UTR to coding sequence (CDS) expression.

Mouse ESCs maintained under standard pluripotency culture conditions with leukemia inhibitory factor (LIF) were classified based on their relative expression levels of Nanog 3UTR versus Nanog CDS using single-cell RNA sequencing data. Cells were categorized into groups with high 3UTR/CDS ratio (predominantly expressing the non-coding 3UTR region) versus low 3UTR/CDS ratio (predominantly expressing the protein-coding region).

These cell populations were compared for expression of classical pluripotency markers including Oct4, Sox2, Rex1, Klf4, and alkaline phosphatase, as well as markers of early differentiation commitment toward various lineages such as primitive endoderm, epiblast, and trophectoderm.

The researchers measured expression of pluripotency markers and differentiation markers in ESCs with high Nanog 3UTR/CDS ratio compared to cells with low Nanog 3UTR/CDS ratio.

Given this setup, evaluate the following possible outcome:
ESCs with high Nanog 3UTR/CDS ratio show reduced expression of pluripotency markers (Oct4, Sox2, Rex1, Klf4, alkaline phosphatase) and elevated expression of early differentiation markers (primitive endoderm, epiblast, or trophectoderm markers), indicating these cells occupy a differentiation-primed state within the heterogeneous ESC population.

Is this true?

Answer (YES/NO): NO